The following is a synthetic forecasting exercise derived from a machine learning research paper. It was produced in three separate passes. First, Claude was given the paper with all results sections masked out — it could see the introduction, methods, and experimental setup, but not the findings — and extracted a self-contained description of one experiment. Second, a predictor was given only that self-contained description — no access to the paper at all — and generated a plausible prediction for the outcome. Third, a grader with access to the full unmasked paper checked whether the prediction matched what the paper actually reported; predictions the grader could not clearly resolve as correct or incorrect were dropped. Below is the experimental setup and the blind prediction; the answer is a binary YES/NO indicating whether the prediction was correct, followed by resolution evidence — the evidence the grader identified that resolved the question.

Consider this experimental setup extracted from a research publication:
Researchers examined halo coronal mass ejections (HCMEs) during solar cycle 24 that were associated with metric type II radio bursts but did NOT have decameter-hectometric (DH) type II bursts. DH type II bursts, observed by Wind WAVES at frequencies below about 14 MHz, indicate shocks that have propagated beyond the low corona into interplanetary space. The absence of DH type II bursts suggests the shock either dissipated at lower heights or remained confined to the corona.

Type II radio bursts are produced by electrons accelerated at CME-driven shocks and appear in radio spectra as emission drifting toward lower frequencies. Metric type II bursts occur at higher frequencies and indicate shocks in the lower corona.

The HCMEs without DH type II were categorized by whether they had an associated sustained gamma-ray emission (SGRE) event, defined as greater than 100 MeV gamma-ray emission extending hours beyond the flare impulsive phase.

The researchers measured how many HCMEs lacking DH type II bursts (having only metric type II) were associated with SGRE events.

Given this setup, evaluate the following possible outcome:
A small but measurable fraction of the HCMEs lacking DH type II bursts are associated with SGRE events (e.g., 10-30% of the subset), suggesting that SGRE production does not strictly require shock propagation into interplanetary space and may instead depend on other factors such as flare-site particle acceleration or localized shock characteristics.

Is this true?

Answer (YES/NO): NO